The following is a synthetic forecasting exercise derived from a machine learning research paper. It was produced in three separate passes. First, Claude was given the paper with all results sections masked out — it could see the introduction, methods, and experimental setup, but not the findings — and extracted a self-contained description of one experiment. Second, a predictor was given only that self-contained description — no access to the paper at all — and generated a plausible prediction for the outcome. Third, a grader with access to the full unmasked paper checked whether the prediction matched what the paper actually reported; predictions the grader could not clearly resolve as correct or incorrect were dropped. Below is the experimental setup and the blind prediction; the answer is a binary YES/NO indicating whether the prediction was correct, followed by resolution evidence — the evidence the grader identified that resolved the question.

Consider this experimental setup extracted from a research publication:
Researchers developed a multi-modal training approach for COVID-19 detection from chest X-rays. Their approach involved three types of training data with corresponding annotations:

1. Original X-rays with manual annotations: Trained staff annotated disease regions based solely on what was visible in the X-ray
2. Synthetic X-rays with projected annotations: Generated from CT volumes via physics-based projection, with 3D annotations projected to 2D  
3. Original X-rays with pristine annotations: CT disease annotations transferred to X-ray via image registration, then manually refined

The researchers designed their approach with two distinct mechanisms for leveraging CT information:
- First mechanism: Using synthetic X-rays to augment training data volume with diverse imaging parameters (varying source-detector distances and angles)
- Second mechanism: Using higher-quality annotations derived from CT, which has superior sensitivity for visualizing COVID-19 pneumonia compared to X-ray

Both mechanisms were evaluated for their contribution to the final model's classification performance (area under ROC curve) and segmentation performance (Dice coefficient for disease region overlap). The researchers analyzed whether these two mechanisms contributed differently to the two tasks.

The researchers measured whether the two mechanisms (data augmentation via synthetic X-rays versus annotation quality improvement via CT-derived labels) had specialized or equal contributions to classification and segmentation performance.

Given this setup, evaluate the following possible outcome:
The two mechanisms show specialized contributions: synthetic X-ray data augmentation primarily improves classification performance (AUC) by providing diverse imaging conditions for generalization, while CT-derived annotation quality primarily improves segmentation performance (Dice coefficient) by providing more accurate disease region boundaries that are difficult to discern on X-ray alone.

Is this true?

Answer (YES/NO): YES